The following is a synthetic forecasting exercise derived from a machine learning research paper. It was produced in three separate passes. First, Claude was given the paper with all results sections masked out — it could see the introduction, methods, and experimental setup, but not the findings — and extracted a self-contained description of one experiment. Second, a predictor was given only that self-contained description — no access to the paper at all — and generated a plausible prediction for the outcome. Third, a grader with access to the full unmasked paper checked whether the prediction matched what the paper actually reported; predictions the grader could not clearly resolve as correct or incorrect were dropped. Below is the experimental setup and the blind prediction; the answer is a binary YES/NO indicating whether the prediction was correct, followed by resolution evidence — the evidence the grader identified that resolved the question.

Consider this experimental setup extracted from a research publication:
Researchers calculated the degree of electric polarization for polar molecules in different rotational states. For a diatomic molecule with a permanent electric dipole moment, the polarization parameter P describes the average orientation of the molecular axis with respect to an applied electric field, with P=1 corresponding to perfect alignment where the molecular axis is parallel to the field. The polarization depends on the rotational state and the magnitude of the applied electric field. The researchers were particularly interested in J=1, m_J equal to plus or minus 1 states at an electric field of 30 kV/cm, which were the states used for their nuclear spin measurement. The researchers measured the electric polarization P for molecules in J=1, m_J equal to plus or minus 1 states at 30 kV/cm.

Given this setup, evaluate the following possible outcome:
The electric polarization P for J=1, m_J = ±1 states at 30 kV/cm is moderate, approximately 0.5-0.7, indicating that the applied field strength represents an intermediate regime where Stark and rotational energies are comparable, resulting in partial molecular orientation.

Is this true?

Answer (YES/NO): YES